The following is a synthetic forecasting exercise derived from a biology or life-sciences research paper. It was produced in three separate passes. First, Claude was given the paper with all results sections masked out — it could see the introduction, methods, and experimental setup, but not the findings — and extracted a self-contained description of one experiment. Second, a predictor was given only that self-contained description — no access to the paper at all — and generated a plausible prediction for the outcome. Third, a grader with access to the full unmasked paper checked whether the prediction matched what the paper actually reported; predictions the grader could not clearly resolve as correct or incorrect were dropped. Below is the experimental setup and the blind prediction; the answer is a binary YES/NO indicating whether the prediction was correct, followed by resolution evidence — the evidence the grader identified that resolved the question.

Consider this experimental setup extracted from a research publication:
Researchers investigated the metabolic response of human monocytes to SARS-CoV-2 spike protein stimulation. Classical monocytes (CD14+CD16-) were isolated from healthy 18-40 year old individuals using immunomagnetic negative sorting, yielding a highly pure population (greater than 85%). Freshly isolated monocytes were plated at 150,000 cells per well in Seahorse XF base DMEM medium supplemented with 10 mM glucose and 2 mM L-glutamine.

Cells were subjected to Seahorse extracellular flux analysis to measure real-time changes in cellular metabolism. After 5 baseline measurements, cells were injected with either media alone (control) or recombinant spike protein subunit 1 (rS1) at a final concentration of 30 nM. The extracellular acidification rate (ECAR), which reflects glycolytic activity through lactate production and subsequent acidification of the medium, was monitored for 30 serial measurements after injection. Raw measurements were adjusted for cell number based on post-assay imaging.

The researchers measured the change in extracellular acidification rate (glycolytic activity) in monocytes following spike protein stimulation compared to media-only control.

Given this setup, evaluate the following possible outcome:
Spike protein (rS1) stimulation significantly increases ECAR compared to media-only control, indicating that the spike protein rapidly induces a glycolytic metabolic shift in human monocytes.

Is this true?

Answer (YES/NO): YES